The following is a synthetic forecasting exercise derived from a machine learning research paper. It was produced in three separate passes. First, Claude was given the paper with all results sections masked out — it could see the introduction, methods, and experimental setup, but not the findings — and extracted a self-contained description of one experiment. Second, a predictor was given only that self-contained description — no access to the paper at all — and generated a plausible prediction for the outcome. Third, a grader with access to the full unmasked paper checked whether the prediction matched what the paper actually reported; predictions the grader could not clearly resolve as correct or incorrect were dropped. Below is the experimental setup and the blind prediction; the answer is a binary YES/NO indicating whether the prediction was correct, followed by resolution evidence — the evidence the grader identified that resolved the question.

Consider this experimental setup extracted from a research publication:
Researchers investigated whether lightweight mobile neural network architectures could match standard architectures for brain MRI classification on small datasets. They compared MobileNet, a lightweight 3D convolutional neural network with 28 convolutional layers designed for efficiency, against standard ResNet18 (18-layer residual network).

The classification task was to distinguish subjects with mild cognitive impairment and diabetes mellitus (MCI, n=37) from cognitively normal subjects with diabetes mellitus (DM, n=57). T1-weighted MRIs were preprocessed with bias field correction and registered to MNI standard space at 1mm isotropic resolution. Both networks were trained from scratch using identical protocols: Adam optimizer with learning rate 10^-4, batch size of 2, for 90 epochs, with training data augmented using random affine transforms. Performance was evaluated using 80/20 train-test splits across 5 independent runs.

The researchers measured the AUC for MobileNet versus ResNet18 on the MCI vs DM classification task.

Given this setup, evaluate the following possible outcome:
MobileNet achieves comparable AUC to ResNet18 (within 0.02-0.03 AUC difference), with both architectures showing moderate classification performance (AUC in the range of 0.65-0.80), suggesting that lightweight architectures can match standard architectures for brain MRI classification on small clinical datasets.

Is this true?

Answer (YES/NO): NO